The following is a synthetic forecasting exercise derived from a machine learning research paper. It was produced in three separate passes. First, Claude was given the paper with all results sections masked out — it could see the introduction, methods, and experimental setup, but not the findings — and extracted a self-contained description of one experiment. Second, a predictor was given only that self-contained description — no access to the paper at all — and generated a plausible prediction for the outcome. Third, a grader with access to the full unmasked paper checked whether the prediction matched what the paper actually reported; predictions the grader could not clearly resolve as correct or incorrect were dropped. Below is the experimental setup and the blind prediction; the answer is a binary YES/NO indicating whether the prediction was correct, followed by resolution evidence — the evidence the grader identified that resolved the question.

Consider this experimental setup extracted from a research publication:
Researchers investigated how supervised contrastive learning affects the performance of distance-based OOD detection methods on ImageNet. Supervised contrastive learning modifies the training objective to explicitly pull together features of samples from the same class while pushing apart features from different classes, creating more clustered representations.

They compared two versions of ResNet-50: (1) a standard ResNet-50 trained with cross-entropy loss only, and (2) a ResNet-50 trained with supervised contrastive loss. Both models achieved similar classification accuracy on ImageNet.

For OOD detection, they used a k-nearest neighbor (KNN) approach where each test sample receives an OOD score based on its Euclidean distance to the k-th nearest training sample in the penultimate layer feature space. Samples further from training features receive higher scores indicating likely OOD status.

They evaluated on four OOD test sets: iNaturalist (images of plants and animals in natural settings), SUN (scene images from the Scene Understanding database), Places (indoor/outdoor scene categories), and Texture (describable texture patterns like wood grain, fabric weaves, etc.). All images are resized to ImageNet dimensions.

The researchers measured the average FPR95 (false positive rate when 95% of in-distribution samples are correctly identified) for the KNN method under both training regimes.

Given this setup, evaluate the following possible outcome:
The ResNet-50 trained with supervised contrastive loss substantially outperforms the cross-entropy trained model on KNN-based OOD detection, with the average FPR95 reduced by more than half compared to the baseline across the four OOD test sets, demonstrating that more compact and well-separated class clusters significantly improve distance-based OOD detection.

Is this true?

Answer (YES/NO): NO